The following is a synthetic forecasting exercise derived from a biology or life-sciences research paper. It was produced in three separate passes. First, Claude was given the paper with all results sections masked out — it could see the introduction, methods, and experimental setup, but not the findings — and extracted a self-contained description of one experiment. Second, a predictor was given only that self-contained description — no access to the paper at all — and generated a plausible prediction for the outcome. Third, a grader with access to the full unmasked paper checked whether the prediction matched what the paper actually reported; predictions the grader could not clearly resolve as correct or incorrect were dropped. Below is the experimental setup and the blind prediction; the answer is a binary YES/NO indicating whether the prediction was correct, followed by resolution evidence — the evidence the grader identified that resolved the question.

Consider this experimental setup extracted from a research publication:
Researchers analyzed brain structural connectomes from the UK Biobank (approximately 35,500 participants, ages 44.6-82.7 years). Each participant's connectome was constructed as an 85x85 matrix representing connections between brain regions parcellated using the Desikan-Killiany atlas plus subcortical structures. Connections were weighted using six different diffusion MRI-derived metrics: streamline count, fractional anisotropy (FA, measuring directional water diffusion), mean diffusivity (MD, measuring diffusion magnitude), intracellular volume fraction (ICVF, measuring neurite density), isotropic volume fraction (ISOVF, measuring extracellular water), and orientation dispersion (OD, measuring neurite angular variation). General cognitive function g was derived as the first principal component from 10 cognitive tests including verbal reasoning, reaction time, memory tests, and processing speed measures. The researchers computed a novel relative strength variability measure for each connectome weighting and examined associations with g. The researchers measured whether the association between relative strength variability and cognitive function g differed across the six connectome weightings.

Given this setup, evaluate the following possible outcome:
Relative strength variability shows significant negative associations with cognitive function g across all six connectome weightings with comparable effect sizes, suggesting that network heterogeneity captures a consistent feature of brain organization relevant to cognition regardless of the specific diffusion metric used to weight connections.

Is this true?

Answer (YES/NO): NO